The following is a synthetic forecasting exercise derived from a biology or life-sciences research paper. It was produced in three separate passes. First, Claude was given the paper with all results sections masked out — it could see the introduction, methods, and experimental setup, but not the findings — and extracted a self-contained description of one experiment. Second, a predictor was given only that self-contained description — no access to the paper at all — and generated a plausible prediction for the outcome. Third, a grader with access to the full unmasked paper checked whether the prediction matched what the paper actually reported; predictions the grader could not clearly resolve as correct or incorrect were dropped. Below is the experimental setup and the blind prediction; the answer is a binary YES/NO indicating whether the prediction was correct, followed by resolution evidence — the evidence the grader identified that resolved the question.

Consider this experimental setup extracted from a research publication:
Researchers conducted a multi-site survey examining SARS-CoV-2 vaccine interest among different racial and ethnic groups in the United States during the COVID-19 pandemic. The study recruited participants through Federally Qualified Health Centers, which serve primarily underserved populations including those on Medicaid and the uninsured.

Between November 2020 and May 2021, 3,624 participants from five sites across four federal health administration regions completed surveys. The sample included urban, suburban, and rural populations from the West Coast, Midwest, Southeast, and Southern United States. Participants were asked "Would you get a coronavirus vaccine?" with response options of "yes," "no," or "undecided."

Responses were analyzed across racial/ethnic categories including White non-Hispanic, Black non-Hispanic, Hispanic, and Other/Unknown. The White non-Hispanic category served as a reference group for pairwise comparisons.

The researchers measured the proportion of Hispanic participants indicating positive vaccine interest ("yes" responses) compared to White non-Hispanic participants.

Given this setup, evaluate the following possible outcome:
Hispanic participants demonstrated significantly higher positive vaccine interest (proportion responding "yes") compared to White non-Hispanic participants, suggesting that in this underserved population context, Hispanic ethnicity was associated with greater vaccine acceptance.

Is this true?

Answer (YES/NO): NO